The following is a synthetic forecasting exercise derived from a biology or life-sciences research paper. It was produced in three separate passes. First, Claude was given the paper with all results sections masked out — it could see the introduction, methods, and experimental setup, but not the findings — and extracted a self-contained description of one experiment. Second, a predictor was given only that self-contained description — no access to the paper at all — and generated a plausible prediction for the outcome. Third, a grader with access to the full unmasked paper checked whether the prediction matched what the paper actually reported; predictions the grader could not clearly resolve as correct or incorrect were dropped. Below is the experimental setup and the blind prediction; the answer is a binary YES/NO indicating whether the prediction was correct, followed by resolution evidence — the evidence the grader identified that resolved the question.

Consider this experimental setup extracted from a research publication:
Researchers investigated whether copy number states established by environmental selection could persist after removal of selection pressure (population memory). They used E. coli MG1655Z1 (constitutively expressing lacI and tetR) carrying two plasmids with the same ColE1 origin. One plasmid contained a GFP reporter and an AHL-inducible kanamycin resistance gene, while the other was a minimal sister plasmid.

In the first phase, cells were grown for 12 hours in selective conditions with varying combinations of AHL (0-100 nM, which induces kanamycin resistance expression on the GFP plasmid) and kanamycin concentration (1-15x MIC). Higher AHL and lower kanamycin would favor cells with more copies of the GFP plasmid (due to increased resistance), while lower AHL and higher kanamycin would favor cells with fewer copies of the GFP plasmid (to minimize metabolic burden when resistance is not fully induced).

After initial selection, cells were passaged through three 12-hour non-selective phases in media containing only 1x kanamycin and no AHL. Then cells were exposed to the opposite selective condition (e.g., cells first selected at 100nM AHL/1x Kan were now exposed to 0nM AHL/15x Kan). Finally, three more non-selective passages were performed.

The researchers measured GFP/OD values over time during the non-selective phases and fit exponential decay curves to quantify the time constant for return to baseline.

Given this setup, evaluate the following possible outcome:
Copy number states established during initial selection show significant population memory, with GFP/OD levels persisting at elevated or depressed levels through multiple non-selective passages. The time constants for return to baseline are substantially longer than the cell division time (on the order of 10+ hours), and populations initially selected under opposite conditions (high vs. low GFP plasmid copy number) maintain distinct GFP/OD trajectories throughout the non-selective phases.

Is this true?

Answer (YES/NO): YES